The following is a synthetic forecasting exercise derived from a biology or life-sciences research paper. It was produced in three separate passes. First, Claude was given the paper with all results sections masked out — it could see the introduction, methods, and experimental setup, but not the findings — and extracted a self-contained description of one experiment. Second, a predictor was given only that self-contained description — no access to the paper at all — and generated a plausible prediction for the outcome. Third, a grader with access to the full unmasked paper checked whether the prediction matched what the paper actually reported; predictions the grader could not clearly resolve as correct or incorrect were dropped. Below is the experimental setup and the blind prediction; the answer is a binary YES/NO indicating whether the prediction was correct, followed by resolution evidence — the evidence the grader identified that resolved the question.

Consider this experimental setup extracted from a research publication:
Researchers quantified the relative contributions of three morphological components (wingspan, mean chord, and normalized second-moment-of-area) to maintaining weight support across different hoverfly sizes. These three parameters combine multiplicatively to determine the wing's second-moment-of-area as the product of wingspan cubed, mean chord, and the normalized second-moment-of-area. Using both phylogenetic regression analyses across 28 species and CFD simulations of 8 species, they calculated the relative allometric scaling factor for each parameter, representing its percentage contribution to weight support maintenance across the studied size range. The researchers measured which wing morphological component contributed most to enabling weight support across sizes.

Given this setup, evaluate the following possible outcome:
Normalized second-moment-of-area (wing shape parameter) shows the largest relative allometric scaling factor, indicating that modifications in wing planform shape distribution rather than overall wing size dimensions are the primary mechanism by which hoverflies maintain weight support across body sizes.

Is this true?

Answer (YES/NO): NO